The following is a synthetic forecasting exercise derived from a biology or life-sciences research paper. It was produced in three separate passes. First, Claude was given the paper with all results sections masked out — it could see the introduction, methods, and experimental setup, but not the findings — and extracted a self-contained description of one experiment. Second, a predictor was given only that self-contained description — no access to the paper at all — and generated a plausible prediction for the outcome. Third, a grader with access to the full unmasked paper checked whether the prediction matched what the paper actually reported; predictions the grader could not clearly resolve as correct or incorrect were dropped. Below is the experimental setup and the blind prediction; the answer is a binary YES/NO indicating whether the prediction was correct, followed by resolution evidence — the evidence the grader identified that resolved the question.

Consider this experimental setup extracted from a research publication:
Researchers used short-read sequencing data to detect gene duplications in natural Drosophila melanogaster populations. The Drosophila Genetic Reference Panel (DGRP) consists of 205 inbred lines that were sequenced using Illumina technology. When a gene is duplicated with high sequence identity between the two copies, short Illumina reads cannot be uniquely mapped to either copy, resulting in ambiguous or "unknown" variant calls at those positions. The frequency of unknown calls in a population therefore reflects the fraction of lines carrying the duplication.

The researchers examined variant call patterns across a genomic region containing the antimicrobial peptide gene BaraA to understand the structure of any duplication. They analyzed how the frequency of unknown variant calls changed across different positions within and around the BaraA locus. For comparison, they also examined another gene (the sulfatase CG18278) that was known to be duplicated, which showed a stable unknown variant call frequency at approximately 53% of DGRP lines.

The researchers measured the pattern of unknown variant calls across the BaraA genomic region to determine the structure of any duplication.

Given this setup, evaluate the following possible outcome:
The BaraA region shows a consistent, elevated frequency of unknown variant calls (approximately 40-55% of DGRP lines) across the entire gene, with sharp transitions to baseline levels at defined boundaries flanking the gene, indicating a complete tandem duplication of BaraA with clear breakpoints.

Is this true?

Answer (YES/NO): NO